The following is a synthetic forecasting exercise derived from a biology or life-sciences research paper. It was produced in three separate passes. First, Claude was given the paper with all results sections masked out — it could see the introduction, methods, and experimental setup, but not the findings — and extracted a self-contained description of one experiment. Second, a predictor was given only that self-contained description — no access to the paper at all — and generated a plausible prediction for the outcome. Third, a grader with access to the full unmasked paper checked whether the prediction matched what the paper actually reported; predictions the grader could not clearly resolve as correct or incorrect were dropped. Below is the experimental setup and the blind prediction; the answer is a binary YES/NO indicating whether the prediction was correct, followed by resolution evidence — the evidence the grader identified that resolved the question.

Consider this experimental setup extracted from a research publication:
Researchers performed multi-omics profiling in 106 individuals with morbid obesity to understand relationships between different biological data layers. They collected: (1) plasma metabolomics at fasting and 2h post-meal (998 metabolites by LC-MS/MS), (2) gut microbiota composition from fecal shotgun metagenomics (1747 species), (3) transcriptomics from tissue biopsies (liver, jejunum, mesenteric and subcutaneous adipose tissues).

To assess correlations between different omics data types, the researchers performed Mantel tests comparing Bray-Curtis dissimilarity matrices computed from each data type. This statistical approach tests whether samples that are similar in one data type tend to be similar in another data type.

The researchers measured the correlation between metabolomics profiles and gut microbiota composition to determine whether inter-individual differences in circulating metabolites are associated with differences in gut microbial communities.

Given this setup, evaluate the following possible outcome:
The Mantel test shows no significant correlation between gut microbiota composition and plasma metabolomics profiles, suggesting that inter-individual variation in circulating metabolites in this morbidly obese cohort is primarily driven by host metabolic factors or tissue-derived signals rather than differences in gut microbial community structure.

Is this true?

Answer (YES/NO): NO